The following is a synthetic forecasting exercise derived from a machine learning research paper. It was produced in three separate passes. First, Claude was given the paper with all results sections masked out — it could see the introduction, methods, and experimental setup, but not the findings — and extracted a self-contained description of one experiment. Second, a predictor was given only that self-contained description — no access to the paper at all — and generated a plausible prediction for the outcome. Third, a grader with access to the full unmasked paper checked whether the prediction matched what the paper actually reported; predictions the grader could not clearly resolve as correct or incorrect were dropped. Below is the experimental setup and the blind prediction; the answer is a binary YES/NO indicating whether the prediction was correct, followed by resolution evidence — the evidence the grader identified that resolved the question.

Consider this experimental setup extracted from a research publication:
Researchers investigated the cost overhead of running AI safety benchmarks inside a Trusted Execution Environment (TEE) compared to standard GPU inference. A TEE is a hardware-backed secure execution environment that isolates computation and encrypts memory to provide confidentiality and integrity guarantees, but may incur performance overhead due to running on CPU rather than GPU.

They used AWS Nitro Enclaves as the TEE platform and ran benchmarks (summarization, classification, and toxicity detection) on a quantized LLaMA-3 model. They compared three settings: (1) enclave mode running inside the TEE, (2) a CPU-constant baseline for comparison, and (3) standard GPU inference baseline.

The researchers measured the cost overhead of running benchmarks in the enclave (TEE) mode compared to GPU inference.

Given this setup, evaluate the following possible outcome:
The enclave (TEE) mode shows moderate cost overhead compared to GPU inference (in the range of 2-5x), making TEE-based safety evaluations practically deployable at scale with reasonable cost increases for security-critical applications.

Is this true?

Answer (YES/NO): NO